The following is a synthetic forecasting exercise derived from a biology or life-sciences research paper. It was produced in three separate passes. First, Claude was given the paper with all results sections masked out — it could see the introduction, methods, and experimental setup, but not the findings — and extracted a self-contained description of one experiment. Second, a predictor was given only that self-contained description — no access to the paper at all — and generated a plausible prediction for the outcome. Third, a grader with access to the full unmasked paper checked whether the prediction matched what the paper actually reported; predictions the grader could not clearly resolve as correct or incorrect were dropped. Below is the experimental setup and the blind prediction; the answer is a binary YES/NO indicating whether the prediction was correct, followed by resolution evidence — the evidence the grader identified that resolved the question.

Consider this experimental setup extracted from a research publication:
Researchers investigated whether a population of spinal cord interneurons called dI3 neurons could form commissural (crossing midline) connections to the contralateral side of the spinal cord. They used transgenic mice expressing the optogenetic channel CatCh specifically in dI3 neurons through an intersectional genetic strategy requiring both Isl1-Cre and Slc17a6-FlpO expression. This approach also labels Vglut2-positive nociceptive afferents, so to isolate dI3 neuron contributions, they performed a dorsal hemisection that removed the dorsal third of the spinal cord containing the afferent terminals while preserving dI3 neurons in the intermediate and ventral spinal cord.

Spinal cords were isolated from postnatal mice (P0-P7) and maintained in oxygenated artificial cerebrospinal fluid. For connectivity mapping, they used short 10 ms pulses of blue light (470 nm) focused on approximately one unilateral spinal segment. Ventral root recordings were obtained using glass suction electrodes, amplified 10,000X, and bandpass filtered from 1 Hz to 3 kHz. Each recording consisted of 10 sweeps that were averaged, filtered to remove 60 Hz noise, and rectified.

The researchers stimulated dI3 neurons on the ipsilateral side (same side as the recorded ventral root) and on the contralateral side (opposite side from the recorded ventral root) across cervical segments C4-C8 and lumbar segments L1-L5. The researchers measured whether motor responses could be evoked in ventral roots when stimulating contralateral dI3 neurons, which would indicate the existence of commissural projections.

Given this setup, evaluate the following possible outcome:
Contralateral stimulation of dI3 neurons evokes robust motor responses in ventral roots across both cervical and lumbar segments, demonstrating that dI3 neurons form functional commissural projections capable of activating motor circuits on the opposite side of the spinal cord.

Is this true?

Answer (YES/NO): NO